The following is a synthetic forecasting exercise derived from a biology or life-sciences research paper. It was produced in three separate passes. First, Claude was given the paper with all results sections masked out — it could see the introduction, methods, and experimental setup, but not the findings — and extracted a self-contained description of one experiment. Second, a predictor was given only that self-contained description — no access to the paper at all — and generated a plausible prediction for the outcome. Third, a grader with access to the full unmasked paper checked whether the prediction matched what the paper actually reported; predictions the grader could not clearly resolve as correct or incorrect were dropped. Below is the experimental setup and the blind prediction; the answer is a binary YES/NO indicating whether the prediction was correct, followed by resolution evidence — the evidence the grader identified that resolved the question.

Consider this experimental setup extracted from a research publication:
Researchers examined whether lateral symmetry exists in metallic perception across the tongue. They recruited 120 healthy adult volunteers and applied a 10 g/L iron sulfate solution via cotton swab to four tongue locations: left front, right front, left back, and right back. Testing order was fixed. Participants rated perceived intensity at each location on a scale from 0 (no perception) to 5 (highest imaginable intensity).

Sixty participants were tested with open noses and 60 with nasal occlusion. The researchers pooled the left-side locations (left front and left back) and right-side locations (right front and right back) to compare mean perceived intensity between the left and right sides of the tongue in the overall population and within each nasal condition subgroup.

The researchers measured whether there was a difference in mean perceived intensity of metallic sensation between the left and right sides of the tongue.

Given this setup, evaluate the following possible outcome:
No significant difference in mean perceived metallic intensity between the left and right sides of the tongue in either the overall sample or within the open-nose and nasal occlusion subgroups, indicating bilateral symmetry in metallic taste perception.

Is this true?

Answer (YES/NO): YES